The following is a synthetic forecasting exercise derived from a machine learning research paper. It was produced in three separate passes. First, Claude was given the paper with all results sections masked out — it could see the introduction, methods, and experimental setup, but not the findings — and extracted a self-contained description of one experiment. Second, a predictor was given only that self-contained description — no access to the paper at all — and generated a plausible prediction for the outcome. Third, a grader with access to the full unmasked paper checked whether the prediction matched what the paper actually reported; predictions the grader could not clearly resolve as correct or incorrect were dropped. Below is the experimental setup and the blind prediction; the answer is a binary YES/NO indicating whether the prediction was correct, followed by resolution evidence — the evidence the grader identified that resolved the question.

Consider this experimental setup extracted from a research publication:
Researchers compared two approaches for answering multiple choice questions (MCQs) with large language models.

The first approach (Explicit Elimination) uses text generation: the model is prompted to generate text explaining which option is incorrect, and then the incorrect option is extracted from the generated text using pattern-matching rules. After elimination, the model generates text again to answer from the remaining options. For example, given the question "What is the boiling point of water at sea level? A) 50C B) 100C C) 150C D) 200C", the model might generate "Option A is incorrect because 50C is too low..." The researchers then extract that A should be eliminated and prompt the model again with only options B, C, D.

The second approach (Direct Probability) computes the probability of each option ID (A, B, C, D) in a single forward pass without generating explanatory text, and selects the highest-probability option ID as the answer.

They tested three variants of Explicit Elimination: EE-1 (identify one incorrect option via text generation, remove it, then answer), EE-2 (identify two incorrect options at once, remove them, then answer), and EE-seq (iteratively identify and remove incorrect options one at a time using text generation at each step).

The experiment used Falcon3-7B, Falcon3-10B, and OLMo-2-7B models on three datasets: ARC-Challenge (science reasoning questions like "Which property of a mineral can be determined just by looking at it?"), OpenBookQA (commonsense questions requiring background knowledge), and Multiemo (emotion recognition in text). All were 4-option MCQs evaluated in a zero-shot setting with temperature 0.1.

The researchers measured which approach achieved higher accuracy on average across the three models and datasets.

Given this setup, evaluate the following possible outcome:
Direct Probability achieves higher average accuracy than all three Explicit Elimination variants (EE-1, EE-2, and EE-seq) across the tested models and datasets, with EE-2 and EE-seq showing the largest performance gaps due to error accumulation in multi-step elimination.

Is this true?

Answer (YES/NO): YES